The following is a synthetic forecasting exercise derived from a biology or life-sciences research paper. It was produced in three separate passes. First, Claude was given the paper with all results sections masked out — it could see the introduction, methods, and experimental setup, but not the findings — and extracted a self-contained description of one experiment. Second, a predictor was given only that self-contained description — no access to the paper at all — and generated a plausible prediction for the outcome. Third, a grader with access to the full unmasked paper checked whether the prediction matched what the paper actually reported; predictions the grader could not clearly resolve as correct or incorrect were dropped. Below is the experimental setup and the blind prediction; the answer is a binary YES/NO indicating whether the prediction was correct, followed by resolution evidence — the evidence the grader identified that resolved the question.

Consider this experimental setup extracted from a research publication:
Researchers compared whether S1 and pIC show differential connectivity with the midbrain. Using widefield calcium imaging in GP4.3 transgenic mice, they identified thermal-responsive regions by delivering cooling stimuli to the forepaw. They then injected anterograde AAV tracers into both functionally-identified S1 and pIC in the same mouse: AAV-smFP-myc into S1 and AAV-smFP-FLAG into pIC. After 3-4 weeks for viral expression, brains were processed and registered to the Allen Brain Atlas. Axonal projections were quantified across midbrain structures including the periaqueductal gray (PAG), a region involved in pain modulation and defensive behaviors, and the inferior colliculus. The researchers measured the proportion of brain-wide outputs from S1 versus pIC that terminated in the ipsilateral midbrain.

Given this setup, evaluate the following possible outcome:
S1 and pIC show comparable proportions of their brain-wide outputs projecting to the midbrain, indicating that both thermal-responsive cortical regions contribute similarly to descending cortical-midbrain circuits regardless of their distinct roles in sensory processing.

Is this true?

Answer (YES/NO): NO